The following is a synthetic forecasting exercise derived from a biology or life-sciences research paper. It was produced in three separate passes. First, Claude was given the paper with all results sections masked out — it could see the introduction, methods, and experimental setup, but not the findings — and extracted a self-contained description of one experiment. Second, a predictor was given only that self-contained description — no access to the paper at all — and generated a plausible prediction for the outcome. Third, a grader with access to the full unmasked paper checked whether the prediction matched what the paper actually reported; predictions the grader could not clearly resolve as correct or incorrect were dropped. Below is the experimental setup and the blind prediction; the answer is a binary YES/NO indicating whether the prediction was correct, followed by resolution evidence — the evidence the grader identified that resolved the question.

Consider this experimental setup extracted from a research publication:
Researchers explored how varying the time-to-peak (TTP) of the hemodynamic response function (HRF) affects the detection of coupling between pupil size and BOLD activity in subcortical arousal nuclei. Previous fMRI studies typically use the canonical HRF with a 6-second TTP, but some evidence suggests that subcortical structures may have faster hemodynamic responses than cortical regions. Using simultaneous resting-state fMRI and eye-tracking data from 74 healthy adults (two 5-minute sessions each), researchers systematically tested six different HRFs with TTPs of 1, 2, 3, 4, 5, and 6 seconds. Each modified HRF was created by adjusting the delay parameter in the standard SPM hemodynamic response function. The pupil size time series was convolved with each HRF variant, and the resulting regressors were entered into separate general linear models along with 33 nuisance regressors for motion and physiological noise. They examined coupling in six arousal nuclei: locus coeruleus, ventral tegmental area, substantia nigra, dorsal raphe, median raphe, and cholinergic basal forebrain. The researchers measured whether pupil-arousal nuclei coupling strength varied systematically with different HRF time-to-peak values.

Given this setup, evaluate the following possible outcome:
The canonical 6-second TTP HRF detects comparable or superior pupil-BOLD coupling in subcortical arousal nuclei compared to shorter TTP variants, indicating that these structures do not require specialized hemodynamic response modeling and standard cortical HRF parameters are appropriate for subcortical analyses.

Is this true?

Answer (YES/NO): NO